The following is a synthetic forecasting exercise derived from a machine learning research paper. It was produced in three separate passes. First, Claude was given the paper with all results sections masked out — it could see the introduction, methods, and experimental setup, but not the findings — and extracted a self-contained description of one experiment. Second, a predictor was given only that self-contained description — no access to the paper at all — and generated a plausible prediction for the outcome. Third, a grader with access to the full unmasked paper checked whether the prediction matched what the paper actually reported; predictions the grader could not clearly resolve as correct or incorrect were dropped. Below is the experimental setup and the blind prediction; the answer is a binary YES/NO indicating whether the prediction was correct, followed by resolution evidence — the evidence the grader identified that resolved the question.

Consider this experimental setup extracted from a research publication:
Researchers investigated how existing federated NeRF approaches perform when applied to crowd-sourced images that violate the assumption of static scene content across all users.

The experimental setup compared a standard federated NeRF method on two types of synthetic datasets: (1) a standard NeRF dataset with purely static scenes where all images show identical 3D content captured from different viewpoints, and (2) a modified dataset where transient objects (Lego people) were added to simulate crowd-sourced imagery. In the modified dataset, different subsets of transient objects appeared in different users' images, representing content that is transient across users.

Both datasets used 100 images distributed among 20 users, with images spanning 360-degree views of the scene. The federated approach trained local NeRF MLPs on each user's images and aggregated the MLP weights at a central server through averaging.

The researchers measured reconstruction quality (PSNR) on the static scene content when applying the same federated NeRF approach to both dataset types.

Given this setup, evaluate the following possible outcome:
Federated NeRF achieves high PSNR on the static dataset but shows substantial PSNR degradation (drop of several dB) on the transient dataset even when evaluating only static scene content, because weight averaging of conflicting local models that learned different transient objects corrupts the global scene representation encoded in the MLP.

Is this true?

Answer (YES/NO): YES